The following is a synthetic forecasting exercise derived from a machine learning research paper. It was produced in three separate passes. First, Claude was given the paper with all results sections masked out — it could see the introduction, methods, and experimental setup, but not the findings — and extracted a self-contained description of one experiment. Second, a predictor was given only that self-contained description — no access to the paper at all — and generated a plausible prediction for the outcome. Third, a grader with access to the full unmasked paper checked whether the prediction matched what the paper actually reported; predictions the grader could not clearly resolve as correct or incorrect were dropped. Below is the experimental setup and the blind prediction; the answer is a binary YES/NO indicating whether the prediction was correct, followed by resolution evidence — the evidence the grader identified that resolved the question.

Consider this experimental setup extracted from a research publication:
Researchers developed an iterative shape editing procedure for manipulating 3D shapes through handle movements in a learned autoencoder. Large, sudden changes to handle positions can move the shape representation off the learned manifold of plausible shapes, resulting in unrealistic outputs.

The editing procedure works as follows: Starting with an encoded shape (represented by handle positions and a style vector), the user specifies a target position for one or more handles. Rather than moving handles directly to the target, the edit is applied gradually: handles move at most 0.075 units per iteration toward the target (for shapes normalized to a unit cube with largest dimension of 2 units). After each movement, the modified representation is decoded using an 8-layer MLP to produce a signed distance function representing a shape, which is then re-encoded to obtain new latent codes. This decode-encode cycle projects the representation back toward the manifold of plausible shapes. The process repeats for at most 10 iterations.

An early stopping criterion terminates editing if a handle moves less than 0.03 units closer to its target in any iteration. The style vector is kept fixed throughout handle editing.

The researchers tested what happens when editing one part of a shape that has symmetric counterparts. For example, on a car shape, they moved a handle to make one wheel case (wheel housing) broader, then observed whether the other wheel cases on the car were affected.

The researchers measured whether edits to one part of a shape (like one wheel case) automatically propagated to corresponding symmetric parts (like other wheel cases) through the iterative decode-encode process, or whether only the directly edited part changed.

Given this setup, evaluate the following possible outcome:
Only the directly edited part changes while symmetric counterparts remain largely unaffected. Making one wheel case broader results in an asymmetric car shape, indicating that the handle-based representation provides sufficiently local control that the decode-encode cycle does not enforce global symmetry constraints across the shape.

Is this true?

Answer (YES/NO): YES